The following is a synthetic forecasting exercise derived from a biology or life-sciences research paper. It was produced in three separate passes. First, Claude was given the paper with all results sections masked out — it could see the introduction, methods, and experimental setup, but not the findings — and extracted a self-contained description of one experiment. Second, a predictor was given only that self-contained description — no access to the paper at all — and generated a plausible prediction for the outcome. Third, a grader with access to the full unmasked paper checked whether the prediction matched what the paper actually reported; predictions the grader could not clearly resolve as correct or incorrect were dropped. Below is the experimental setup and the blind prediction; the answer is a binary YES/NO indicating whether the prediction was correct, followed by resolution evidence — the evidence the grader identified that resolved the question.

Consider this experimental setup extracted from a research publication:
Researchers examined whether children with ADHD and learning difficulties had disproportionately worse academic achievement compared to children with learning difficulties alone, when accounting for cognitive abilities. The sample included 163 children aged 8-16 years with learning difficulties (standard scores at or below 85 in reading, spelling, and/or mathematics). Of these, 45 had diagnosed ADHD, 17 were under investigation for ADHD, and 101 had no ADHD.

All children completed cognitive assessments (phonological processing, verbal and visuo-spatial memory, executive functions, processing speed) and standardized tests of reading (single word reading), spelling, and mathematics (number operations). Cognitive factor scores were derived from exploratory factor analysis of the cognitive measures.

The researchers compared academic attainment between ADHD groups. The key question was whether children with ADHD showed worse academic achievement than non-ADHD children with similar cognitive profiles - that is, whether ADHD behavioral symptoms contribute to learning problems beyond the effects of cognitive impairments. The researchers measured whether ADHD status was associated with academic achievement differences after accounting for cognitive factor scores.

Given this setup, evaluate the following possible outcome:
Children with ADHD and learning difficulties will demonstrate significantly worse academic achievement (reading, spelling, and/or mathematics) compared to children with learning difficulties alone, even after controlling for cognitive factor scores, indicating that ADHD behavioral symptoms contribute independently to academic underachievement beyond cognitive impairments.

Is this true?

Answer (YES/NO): NO